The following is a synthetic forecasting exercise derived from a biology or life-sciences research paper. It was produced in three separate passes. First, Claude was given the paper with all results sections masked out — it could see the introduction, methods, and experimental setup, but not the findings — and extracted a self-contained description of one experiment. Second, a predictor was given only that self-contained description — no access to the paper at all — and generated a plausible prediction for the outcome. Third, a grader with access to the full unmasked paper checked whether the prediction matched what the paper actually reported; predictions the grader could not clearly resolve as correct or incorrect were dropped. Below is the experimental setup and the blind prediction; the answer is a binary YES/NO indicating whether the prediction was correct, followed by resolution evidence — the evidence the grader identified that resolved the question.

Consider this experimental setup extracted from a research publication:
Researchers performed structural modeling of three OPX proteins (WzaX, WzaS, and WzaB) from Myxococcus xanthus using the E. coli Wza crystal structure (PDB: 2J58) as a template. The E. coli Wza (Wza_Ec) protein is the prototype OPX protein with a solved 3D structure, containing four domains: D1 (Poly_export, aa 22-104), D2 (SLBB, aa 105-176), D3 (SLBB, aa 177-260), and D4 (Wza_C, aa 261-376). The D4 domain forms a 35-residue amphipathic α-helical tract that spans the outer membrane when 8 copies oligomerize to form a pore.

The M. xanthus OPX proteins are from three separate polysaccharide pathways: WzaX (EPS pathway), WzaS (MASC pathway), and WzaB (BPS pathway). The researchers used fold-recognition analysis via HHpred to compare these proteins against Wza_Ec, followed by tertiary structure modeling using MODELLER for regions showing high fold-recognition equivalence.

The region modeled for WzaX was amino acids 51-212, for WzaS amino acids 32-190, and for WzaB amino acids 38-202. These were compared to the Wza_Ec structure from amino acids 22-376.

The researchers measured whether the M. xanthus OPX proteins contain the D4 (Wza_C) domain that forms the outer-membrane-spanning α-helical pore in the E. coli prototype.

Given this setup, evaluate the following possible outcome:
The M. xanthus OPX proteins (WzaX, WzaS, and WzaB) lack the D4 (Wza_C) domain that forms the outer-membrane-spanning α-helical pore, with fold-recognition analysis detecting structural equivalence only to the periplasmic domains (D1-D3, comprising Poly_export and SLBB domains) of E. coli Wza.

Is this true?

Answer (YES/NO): NO